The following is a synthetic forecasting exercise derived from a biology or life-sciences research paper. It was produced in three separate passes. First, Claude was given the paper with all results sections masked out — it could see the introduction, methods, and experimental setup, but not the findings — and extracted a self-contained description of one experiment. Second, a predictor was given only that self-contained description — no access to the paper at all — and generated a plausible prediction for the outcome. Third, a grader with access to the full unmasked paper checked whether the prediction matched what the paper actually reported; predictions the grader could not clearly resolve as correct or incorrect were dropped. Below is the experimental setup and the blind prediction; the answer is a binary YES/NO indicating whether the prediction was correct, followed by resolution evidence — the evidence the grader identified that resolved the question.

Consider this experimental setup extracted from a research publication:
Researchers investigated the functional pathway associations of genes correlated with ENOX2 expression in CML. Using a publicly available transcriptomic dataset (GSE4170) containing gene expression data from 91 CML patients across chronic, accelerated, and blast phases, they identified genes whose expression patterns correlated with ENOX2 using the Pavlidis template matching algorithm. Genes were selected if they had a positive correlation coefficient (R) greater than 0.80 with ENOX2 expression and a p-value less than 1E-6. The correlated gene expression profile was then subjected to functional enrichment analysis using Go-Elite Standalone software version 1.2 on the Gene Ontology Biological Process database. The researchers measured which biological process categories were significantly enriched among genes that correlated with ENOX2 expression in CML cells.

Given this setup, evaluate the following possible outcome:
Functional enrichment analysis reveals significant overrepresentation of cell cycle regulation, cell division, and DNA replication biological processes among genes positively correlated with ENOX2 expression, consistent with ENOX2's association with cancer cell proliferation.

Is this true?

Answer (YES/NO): NO